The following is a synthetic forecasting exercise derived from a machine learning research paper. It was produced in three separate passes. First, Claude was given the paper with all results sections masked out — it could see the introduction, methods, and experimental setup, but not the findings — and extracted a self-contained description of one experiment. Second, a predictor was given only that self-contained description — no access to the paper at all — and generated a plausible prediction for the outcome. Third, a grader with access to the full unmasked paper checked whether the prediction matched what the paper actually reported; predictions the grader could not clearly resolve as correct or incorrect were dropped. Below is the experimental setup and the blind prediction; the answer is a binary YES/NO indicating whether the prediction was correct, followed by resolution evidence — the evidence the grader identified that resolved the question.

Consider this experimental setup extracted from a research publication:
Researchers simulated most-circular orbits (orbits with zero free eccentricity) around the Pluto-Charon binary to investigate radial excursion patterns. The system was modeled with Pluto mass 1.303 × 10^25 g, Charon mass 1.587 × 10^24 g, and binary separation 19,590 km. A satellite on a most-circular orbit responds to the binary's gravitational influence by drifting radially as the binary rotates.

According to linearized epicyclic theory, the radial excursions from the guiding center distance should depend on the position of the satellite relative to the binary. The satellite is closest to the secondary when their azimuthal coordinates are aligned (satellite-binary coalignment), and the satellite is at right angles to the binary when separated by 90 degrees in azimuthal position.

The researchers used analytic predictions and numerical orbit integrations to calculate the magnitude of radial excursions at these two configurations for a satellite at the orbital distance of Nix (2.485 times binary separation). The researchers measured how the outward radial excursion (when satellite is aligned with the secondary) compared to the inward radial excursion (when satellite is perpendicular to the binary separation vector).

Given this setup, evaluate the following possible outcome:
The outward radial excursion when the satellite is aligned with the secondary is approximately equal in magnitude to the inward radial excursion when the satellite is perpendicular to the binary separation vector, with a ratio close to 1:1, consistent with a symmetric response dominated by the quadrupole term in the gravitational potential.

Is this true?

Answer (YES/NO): NO